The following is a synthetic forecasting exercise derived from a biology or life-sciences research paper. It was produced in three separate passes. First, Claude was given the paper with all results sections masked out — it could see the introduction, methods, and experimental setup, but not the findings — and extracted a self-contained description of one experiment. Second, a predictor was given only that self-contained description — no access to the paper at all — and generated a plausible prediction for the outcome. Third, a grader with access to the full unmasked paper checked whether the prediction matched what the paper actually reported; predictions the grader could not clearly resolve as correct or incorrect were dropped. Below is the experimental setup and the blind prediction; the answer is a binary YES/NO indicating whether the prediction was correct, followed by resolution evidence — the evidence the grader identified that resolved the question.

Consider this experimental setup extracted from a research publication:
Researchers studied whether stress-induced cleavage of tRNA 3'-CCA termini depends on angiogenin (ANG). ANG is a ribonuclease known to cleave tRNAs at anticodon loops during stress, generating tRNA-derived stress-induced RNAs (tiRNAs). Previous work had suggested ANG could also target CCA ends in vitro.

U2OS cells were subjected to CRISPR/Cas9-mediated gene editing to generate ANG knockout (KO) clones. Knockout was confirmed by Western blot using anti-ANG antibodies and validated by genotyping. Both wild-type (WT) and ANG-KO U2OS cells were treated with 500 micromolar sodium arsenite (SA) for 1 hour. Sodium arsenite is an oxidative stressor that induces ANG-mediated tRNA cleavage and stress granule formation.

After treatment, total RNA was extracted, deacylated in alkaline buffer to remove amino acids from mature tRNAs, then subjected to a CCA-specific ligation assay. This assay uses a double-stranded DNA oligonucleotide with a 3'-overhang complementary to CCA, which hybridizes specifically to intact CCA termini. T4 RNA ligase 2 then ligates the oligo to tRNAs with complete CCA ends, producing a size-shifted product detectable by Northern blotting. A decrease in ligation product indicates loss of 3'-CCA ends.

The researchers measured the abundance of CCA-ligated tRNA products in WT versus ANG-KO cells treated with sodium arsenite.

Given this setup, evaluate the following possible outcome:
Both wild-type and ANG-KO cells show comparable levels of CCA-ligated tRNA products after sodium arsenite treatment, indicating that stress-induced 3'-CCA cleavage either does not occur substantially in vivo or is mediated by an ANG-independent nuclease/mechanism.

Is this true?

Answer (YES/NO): YES